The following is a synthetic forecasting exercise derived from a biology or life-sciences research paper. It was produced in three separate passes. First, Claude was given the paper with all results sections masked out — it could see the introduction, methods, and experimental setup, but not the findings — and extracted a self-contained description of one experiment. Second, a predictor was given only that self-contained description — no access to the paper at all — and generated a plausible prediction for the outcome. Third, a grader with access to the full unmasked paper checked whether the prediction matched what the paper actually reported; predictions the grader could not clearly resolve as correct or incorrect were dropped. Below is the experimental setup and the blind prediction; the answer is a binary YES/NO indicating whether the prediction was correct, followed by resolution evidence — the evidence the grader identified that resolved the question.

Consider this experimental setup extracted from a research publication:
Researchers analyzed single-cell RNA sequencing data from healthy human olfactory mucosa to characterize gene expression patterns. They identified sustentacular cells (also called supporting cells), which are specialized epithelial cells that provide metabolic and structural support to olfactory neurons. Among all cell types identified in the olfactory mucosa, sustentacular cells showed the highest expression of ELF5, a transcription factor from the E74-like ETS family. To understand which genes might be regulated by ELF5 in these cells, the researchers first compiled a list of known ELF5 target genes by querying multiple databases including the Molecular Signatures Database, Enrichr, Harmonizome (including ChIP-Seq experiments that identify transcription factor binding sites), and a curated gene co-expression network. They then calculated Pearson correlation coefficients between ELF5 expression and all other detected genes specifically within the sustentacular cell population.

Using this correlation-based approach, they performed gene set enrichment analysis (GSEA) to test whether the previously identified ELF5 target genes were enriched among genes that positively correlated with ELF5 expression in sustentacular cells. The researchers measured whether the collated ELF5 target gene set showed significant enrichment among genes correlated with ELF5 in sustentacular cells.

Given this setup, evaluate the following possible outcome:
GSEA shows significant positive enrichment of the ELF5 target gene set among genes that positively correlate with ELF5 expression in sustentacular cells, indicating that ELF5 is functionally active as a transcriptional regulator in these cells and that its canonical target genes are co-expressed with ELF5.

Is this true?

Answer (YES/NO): YES